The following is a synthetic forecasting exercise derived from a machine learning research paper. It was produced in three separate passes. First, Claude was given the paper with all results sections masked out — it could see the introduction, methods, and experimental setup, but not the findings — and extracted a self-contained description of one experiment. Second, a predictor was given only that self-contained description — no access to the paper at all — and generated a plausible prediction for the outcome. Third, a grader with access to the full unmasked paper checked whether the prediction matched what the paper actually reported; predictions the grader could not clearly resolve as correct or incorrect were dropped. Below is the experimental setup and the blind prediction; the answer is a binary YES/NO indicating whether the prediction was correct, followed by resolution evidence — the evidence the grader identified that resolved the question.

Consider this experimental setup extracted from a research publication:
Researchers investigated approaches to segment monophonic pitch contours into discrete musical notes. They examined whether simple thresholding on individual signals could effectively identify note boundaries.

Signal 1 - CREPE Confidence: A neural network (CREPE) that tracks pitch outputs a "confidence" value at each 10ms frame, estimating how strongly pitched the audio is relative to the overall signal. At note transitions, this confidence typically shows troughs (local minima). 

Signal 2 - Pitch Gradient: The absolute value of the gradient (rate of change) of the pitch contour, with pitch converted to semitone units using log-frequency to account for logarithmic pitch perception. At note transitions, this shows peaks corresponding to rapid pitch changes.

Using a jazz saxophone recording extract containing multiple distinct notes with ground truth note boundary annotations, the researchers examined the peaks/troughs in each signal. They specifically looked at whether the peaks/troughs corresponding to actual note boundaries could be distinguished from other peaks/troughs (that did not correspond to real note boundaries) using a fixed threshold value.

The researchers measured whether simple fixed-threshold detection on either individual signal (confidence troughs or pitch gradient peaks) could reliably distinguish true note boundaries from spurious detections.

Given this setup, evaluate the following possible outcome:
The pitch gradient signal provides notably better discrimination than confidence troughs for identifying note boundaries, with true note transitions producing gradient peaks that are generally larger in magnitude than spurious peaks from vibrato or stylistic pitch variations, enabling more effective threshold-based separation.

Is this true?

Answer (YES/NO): NO